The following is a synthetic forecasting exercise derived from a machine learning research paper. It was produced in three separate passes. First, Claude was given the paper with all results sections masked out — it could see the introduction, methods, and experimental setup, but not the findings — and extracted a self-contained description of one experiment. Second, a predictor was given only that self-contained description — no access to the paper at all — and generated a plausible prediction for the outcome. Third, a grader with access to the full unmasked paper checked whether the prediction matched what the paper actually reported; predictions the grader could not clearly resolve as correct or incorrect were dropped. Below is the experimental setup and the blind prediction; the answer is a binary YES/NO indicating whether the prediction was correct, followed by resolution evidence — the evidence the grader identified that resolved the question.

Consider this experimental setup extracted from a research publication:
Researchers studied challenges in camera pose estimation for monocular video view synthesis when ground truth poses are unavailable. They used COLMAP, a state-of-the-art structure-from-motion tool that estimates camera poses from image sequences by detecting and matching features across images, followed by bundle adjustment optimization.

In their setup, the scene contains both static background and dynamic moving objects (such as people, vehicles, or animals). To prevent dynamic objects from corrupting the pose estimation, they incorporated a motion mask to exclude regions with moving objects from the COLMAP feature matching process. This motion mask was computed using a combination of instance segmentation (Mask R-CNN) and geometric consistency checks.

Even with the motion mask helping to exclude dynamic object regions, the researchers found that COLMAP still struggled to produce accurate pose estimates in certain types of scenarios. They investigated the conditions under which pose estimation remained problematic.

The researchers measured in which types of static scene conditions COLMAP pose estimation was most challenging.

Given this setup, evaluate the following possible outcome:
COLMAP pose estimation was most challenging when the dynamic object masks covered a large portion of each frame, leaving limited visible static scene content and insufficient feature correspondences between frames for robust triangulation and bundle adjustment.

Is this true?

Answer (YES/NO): NO